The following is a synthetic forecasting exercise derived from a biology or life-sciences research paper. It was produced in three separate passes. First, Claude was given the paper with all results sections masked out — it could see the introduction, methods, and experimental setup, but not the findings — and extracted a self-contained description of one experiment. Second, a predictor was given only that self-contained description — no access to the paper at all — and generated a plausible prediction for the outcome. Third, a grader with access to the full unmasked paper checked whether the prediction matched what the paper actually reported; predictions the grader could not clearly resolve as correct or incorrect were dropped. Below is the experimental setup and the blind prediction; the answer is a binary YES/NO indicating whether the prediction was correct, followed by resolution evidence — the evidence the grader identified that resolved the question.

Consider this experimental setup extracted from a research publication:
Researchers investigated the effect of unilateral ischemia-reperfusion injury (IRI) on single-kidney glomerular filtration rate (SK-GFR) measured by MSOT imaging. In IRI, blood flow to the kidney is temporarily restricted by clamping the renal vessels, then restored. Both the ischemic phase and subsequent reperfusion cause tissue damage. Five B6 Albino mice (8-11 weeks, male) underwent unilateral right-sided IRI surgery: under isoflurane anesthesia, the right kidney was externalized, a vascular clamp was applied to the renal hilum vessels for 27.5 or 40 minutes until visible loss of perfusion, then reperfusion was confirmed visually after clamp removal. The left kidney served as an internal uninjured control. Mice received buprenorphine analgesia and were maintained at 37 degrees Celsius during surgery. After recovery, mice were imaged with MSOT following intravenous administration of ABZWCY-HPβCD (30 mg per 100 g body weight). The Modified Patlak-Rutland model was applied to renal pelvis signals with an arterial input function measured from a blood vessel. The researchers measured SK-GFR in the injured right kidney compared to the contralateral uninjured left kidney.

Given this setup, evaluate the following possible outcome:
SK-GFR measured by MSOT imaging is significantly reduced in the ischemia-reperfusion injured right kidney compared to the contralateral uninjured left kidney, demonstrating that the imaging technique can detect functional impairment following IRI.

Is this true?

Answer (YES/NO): YES